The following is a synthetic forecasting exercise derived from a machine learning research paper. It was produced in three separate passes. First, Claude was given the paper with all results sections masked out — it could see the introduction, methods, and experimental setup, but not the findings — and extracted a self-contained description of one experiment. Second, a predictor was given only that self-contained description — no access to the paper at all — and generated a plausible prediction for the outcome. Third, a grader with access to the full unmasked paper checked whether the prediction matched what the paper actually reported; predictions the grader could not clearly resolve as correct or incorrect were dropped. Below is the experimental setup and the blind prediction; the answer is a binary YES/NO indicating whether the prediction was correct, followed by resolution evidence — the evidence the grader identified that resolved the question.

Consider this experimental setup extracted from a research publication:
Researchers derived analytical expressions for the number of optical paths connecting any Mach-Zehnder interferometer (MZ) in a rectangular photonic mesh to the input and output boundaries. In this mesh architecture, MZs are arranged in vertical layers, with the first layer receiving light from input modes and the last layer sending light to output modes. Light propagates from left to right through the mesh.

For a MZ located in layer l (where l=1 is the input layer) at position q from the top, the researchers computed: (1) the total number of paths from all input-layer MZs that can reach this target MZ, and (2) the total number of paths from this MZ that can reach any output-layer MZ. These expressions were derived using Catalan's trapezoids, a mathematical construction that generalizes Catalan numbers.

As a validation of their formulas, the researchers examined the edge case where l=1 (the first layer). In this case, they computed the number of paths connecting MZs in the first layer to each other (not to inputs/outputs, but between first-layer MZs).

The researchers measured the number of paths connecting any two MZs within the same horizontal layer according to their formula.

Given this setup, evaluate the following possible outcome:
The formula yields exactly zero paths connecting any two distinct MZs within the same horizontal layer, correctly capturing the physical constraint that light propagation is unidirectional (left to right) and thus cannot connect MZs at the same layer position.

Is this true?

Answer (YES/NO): YES